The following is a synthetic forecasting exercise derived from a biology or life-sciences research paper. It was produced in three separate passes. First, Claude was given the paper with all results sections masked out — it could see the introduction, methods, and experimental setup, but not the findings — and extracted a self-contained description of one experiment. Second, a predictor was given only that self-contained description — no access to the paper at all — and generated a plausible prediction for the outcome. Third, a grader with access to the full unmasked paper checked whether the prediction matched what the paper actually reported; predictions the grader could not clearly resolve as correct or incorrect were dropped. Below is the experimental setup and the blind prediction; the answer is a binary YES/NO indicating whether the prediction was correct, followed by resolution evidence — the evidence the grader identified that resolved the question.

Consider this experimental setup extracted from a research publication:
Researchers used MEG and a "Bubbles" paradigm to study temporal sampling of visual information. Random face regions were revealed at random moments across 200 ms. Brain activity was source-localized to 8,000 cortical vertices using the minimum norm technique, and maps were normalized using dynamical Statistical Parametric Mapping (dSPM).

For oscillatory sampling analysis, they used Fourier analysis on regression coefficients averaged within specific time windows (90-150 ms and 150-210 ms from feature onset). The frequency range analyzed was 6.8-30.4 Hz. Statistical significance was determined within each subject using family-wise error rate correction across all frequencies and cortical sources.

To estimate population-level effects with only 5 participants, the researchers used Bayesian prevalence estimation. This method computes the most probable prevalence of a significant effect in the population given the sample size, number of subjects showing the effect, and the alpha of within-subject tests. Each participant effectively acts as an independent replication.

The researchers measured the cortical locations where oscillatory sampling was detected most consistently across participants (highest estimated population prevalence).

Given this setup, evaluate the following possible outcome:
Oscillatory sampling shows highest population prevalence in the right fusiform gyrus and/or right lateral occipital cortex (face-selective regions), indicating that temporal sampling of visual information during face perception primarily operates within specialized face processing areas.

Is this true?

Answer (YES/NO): NO